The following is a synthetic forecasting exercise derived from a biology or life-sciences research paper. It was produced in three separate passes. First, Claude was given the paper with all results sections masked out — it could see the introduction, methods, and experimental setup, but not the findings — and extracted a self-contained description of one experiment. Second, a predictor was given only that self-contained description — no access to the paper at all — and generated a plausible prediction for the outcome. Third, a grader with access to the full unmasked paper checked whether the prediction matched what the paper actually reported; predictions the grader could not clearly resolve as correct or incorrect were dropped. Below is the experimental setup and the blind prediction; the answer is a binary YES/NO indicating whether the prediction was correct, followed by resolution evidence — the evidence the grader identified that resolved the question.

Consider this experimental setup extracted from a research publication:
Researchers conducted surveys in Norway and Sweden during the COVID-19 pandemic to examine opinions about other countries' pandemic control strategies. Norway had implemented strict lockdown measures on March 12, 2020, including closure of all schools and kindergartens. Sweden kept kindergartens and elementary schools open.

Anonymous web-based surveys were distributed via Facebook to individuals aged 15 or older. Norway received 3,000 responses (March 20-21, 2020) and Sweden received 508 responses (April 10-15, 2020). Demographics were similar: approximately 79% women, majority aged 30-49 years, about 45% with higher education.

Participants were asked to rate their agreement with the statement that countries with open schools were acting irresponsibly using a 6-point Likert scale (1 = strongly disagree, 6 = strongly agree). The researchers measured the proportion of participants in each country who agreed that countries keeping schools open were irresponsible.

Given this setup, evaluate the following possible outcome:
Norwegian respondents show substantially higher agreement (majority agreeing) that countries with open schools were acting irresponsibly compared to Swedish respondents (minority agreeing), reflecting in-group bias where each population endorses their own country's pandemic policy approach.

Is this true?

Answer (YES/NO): YES